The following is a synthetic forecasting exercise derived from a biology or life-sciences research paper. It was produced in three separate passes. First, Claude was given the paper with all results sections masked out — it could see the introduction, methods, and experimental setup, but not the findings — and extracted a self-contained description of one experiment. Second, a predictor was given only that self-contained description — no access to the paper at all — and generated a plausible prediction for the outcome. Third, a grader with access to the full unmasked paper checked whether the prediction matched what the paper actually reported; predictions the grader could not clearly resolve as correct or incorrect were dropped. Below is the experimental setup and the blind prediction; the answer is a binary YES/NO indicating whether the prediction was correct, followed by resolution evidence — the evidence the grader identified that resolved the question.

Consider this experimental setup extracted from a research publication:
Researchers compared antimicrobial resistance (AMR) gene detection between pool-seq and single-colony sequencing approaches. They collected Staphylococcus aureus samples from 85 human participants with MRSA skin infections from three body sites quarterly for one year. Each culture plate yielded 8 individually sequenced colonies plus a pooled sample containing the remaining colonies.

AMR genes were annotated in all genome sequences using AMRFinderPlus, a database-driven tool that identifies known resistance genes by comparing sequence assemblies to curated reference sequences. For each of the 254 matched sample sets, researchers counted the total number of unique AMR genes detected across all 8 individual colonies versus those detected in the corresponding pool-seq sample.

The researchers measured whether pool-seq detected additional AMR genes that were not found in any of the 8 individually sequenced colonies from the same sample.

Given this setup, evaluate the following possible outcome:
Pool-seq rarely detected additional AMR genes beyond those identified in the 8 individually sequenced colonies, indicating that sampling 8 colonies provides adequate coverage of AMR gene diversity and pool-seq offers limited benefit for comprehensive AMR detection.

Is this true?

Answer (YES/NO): NO